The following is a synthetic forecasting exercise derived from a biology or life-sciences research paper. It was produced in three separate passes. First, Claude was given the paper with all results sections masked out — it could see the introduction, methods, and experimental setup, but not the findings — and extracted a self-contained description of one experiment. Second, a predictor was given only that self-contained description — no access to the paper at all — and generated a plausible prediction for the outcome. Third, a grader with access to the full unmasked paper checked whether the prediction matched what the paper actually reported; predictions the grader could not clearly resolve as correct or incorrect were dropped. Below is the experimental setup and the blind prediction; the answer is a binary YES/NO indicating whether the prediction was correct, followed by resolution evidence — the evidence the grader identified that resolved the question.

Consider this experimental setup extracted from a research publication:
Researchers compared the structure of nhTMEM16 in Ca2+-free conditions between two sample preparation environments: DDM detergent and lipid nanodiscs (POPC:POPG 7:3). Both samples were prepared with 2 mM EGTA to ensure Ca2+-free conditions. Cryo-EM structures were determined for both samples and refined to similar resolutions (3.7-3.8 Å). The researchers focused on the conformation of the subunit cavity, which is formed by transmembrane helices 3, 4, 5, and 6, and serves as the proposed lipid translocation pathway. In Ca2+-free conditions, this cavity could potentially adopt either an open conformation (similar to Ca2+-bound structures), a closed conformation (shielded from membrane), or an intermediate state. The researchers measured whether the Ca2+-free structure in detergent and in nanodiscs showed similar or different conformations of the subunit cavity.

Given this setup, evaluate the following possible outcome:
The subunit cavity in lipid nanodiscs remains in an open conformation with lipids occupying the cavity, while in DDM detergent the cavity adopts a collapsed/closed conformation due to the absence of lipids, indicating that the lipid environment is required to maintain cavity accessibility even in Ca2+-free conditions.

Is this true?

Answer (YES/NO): NO